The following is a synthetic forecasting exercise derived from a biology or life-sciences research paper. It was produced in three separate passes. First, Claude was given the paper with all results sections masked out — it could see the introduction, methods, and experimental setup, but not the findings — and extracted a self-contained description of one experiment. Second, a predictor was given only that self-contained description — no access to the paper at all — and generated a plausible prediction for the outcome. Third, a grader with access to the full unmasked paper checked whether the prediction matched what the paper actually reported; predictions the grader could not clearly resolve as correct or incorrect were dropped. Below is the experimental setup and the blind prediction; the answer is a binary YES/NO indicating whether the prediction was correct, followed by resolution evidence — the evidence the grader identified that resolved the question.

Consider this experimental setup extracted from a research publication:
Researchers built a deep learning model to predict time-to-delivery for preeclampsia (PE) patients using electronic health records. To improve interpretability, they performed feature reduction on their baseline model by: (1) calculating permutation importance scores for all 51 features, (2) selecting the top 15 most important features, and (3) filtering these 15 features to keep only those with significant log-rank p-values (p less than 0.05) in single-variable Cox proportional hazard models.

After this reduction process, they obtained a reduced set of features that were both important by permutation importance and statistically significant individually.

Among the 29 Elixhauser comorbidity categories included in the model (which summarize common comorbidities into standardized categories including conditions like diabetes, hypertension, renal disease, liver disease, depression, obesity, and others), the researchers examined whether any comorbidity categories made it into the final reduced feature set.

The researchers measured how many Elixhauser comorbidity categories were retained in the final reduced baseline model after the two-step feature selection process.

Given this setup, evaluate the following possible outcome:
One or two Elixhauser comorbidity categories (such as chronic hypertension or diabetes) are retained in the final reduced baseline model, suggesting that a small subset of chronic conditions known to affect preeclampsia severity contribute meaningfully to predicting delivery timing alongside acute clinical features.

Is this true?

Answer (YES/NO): YES